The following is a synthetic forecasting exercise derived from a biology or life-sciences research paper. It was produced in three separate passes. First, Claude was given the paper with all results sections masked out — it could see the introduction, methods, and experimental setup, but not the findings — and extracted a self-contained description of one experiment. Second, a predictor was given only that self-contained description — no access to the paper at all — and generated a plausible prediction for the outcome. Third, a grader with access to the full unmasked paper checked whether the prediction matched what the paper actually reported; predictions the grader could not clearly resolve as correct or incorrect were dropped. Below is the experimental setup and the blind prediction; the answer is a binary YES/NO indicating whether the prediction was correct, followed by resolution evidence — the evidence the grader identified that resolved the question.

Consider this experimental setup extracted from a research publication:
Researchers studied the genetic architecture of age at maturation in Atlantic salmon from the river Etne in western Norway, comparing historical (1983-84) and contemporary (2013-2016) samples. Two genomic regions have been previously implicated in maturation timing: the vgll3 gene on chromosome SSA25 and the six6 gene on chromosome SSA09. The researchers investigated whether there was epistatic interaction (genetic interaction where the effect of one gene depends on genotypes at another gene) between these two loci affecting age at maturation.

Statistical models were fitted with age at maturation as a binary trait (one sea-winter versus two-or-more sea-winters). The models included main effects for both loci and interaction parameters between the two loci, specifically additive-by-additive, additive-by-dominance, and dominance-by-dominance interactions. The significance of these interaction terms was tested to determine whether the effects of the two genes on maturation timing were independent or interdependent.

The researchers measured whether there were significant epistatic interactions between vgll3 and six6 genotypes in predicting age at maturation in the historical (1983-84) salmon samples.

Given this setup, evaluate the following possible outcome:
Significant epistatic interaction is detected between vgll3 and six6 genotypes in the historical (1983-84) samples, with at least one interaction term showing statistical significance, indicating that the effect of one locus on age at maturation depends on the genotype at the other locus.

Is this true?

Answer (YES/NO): YES